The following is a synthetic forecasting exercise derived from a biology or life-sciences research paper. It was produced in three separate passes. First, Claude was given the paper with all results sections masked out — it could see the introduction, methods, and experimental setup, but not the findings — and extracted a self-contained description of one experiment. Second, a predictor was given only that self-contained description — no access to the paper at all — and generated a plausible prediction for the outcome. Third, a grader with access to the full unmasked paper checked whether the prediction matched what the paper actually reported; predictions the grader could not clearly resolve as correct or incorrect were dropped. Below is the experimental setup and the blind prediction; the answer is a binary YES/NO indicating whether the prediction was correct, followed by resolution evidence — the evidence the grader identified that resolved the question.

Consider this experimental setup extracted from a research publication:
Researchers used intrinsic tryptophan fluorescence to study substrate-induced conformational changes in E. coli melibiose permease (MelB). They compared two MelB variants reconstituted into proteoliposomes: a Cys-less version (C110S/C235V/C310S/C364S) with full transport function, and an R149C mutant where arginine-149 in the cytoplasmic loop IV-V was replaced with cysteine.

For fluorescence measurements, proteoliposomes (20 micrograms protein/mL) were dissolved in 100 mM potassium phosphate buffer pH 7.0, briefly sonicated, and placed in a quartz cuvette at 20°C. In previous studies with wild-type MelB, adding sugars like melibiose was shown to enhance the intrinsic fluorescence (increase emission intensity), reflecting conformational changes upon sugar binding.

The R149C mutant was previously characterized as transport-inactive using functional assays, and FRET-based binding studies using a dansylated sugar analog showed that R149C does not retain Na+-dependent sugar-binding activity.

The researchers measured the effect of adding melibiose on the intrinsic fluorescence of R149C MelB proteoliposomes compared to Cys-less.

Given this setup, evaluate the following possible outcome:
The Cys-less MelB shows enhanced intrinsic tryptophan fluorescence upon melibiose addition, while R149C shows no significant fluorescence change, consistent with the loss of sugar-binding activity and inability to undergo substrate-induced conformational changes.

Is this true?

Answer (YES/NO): NO